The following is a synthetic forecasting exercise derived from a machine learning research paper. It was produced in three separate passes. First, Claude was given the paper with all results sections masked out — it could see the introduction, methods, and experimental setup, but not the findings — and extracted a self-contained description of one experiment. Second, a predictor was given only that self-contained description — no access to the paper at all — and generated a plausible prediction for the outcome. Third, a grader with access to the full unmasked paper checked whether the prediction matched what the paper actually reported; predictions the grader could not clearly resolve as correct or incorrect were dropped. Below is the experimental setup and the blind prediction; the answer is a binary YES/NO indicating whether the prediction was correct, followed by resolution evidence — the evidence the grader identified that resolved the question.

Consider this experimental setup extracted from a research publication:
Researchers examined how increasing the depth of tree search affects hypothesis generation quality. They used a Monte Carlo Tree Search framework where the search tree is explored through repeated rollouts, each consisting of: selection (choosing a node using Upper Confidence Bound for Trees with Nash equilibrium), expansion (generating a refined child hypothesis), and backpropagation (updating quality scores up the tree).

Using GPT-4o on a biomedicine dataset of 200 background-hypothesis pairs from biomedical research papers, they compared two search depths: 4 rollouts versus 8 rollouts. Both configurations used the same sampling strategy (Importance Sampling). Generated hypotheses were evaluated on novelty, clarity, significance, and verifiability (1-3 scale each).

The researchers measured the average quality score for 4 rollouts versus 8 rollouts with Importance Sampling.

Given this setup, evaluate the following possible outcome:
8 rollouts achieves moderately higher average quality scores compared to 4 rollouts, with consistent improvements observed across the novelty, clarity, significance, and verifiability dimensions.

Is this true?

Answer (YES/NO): NO